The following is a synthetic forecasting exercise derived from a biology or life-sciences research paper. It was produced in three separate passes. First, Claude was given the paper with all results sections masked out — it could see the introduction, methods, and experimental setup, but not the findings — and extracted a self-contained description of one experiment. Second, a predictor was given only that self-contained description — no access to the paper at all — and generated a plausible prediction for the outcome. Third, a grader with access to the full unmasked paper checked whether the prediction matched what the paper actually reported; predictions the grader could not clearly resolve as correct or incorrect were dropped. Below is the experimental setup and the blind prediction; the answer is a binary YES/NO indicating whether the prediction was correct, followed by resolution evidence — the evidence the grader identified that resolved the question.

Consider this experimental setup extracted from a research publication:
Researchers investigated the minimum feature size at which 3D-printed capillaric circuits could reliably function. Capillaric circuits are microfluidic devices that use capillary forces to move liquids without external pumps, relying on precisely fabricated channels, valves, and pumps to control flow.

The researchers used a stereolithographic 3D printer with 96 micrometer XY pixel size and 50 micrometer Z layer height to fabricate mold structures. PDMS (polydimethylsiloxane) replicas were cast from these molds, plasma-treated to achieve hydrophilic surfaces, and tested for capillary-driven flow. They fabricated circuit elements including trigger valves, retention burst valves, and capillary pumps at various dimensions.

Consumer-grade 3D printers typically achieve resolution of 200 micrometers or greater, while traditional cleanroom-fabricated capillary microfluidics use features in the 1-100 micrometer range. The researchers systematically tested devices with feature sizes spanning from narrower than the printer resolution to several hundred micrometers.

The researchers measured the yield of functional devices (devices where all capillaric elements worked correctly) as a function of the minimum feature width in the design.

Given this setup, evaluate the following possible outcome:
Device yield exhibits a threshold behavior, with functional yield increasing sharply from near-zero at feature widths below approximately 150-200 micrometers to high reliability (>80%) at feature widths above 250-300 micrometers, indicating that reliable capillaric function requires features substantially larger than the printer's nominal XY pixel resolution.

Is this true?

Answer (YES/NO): NO